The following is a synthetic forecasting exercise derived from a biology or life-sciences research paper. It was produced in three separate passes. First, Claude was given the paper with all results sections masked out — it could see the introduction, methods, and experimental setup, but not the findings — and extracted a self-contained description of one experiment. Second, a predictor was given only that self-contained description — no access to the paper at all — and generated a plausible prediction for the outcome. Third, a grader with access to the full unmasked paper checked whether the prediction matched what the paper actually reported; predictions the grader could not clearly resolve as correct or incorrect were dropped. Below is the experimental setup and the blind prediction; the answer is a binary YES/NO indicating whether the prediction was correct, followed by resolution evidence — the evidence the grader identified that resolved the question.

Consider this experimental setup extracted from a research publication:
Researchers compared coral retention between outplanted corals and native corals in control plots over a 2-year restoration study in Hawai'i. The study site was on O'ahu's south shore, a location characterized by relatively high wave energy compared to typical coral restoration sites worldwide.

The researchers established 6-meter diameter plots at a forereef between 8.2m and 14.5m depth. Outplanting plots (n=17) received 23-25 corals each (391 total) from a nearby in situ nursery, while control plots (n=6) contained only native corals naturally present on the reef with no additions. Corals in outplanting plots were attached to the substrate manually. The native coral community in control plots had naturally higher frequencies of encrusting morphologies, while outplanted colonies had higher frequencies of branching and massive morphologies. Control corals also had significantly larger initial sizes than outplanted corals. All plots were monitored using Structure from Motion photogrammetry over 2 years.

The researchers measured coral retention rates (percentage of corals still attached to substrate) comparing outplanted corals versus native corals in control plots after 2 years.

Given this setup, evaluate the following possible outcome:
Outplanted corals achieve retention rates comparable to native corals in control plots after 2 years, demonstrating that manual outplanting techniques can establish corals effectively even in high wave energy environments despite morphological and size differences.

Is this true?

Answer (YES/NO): NO